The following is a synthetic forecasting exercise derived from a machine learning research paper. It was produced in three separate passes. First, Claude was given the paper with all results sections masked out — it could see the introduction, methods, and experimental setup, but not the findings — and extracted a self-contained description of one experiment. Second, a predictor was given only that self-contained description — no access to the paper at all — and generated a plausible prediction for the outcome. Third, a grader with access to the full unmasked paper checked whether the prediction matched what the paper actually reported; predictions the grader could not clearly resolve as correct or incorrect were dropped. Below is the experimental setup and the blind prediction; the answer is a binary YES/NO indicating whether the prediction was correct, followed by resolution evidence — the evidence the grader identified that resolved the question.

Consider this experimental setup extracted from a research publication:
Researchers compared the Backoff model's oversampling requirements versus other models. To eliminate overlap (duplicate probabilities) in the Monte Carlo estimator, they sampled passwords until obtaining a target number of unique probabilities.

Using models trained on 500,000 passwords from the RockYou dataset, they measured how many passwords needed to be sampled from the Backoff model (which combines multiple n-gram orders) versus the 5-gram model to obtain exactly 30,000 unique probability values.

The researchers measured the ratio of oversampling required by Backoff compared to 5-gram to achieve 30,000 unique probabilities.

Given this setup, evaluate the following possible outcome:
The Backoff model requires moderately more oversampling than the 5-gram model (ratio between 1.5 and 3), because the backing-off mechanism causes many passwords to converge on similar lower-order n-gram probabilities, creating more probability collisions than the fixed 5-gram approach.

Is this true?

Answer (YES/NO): NO